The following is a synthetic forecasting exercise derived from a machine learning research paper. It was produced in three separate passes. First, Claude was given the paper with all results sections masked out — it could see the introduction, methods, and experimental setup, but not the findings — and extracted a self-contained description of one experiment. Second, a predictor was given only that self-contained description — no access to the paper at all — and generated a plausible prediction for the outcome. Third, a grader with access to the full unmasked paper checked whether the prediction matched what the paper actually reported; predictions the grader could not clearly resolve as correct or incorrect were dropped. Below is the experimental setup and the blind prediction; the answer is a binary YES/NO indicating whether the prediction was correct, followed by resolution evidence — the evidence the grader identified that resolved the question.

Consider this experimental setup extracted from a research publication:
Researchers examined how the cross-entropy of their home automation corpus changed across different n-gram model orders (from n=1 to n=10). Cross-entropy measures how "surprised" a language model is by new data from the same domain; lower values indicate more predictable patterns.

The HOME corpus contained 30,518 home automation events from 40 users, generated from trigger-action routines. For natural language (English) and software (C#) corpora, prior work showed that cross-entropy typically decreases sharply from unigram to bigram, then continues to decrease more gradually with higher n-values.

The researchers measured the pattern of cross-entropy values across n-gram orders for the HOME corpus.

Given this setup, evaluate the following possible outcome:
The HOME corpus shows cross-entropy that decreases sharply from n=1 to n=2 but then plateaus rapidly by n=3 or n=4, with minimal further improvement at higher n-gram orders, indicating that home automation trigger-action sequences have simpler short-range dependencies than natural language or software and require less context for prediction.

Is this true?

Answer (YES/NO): NO